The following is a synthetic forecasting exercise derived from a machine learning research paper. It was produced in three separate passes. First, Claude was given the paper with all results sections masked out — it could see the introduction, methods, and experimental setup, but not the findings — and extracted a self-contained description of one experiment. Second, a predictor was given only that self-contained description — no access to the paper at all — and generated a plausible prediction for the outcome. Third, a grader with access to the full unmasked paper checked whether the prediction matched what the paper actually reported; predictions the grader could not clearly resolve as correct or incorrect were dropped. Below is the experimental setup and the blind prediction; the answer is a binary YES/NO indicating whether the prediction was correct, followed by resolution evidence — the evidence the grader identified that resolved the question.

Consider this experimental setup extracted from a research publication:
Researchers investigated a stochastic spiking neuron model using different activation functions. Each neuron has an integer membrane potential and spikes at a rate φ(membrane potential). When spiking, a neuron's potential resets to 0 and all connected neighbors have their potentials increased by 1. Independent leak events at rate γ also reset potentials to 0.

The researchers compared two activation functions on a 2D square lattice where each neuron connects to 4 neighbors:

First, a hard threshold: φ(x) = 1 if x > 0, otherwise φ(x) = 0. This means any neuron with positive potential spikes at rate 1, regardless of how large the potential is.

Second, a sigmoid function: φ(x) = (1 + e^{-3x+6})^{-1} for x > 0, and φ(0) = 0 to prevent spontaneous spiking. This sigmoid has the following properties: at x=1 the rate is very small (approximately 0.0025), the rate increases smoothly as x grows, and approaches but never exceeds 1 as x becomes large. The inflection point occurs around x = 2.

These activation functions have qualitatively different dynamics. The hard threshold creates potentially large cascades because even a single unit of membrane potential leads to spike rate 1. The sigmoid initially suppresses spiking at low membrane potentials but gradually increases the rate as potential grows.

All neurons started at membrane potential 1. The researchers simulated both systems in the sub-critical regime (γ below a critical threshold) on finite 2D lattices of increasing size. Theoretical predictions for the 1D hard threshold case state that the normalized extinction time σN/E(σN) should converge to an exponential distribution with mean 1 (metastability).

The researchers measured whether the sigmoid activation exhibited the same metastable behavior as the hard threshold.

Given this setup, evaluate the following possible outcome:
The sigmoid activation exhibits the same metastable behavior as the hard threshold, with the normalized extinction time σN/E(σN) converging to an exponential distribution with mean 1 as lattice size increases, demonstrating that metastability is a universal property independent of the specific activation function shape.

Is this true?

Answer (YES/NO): YES